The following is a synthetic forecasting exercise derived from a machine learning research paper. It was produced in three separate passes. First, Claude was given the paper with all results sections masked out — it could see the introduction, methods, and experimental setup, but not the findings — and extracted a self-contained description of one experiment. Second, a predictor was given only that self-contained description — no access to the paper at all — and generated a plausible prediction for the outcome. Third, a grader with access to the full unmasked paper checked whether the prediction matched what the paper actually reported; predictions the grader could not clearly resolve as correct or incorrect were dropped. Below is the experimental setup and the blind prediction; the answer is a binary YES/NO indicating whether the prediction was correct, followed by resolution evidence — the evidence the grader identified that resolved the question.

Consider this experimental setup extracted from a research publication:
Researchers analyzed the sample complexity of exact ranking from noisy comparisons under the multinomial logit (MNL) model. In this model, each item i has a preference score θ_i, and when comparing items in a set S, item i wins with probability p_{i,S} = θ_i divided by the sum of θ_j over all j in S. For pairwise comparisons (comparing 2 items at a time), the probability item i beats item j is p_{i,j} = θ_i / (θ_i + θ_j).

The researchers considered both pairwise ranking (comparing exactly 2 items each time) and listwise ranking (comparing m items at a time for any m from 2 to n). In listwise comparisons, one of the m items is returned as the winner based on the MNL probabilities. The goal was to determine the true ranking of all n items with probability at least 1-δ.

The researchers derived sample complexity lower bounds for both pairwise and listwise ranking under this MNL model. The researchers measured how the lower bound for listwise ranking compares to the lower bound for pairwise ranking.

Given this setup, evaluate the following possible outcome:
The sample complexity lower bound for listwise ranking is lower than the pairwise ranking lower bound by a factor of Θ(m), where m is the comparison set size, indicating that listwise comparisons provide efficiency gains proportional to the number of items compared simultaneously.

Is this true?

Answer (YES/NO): NO